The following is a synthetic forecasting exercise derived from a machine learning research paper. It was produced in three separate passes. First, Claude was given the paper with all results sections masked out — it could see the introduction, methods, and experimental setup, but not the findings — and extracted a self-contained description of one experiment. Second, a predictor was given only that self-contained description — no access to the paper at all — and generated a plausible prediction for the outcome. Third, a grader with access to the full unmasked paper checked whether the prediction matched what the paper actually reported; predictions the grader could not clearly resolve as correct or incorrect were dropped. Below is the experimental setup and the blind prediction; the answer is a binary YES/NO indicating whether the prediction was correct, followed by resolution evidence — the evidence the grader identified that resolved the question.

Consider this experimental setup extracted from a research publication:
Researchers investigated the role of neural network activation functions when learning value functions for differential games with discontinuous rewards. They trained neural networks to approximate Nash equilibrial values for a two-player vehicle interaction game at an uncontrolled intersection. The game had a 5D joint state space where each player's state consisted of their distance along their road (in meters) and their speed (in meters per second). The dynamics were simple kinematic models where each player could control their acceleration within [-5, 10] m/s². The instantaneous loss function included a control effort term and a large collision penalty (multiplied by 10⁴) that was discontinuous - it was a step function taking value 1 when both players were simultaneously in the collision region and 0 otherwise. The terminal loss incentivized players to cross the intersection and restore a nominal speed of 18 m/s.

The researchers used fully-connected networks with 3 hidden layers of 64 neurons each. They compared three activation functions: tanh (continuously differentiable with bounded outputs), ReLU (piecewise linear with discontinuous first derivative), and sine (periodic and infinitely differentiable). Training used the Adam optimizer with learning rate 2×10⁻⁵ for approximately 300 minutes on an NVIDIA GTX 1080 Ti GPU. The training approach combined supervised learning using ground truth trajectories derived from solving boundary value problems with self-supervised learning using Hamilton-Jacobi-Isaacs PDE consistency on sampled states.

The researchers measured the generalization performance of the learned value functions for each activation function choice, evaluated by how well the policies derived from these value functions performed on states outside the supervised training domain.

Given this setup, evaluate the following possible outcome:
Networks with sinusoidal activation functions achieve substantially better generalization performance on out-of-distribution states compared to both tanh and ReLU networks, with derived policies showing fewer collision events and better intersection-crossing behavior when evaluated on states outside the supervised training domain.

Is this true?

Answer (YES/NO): NO